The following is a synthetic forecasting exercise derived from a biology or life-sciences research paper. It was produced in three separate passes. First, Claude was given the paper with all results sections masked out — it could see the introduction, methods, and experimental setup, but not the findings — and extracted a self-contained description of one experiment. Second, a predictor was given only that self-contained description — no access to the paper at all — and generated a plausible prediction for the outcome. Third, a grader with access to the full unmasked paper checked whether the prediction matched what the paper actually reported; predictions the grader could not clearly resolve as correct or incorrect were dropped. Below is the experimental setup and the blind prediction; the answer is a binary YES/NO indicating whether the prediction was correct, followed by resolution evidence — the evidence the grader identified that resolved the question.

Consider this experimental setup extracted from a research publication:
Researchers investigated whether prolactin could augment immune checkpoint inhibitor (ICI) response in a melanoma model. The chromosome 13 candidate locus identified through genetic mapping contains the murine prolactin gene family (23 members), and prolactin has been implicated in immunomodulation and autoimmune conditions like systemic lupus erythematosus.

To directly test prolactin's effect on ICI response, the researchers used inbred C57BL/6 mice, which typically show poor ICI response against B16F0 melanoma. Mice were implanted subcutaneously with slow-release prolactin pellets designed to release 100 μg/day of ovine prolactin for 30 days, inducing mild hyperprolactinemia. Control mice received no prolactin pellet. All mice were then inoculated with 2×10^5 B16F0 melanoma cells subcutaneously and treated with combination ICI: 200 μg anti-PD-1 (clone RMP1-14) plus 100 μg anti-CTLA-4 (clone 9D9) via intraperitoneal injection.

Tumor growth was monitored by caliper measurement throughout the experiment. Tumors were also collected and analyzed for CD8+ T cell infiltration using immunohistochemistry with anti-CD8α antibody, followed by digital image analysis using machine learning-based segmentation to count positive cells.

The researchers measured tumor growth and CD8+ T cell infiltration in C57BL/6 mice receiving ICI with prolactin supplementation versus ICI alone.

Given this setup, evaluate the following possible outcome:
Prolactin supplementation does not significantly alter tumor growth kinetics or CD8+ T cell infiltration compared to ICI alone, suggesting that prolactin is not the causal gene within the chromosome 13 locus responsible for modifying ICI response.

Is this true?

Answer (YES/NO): NO